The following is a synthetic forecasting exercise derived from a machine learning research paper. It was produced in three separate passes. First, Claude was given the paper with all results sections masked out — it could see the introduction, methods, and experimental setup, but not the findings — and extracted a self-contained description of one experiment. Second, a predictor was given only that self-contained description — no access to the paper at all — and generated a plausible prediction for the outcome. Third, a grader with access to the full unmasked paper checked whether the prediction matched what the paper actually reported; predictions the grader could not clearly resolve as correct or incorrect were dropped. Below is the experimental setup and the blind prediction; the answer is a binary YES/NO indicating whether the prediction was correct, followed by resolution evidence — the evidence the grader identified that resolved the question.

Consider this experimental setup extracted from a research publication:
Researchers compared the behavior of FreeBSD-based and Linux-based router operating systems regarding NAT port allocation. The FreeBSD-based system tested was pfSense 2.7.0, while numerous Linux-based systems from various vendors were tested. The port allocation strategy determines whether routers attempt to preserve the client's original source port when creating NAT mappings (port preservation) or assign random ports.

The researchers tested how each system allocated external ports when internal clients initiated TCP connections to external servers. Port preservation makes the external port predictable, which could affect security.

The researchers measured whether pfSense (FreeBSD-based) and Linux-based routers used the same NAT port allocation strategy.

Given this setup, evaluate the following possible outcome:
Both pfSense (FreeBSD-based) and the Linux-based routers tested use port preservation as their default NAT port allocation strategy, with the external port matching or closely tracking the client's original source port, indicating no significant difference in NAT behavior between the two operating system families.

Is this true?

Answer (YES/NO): NO